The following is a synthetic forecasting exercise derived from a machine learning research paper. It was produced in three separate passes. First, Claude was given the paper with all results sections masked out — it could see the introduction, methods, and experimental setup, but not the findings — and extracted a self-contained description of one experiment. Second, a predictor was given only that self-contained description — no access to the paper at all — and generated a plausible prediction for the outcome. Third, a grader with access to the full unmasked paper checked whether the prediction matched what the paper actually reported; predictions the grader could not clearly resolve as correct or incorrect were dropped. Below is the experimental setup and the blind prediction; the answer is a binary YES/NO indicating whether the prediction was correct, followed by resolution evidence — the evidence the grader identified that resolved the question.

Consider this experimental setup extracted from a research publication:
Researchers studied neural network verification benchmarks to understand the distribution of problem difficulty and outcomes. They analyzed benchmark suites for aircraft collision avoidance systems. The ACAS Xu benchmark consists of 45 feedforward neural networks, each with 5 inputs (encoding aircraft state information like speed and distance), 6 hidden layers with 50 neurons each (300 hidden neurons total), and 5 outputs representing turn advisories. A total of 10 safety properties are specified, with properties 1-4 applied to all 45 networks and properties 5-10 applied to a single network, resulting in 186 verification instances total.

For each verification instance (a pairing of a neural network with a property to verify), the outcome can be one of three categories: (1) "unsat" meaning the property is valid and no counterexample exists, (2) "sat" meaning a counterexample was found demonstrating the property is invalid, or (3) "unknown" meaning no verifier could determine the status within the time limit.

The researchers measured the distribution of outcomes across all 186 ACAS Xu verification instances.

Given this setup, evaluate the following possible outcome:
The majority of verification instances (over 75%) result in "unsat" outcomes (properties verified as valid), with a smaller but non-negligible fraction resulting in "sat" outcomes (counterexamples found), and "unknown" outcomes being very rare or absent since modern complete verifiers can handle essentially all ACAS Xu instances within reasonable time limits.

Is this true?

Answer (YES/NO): NO